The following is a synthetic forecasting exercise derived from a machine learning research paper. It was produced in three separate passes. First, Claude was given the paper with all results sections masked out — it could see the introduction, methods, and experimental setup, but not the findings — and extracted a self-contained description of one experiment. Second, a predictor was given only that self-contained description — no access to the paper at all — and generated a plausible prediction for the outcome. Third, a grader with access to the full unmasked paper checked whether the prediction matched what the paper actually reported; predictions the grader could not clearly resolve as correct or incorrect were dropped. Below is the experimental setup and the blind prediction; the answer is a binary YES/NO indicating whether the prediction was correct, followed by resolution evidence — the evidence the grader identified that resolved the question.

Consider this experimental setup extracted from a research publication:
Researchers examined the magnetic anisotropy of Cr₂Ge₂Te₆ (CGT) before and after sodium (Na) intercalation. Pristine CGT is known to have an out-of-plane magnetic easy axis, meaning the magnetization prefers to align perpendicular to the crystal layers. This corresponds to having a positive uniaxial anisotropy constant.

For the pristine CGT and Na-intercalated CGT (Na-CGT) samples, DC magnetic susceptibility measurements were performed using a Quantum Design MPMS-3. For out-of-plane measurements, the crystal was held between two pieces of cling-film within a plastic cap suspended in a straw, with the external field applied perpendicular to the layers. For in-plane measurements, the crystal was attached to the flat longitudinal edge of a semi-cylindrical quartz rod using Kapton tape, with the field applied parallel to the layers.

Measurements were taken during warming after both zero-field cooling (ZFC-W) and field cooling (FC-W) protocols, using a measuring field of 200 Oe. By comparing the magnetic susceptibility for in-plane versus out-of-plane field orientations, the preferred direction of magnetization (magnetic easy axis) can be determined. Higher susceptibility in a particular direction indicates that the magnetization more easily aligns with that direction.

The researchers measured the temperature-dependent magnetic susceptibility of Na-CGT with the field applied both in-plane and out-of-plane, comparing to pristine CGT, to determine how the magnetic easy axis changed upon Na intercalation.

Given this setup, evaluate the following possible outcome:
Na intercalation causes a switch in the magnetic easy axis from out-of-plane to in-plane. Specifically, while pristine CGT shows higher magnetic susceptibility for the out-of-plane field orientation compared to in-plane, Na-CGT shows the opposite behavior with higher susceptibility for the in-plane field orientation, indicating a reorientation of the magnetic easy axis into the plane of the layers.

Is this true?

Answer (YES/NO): YES